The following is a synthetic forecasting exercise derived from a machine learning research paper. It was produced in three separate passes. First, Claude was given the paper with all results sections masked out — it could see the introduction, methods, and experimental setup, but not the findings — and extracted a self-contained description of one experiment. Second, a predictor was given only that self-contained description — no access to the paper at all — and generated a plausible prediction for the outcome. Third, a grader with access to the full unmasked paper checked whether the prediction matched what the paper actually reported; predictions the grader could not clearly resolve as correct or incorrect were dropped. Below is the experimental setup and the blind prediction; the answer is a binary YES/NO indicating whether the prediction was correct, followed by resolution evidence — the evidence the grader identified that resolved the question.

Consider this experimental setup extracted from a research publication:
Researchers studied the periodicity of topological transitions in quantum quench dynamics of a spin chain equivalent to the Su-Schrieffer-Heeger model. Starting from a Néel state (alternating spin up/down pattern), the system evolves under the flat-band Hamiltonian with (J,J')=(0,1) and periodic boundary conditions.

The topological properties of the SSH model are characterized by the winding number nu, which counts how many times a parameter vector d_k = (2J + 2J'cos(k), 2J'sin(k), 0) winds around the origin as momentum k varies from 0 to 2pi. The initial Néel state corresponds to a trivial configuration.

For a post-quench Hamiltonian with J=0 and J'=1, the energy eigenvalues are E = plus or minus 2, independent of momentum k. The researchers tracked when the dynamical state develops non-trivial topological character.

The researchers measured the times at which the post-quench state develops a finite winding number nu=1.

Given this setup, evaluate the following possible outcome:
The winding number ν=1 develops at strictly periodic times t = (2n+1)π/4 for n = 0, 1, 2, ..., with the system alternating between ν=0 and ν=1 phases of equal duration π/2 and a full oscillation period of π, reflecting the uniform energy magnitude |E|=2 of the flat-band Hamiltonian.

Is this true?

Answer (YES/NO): NO